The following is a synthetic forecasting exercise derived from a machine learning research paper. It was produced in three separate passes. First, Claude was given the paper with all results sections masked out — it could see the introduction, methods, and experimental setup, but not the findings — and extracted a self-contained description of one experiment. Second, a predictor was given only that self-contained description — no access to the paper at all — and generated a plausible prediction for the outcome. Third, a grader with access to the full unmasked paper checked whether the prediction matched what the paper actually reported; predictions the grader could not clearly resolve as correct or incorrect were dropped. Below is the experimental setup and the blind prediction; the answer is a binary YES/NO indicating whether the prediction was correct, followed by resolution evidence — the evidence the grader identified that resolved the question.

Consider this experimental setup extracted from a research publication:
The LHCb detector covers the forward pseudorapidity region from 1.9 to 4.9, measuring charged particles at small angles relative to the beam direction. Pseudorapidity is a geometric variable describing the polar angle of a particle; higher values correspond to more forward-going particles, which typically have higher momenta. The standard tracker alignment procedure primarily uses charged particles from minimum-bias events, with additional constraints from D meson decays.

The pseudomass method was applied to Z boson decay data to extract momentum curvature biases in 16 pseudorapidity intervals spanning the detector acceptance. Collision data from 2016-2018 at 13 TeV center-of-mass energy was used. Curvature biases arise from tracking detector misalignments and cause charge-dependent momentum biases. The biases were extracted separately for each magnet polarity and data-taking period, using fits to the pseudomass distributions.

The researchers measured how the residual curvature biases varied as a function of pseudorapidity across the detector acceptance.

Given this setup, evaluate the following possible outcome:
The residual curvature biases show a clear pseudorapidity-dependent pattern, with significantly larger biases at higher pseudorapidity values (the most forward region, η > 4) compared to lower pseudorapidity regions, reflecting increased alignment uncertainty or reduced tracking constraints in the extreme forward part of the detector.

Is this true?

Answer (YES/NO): NO